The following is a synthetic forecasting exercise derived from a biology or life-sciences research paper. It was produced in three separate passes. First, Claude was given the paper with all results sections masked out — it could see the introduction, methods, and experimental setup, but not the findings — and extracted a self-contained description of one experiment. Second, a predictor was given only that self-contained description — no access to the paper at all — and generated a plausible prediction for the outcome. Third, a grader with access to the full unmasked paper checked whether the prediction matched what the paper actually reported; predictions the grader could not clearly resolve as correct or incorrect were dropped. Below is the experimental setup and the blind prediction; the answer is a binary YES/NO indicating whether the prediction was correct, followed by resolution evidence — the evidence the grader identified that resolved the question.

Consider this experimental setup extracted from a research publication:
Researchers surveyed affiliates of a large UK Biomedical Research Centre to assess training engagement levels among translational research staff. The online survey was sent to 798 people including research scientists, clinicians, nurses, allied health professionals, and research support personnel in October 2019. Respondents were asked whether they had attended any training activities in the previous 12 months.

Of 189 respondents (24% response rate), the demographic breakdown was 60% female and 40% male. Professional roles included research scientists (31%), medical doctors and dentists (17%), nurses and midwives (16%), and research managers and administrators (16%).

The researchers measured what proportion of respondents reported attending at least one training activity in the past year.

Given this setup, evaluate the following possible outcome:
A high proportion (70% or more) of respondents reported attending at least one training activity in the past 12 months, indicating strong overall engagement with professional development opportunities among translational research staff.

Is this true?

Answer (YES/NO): YES